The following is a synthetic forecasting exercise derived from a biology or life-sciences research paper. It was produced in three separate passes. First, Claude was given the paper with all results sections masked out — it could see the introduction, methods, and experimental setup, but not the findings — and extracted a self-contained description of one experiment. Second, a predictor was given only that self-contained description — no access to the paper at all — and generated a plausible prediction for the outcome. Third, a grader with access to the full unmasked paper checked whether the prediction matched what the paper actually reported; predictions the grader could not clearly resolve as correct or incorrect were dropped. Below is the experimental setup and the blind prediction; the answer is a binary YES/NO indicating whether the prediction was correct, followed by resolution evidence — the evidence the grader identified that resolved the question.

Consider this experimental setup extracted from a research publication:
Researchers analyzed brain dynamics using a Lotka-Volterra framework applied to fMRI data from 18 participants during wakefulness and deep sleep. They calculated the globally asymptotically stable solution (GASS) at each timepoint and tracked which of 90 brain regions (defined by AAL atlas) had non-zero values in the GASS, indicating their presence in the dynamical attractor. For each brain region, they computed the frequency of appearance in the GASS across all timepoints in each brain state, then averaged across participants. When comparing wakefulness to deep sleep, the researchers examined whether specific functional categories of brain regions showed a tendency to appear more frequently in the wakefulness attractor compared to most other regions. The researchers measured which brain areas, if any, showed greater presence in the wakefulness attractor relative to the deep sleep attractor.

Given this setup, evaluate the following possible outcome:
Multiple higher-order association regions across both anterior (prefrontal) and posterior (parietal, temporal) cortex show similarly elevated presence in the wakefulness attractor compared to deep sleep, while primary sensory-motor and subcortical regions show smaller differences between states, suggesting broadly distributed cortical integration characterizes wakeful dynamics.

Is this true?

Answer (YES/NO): NO